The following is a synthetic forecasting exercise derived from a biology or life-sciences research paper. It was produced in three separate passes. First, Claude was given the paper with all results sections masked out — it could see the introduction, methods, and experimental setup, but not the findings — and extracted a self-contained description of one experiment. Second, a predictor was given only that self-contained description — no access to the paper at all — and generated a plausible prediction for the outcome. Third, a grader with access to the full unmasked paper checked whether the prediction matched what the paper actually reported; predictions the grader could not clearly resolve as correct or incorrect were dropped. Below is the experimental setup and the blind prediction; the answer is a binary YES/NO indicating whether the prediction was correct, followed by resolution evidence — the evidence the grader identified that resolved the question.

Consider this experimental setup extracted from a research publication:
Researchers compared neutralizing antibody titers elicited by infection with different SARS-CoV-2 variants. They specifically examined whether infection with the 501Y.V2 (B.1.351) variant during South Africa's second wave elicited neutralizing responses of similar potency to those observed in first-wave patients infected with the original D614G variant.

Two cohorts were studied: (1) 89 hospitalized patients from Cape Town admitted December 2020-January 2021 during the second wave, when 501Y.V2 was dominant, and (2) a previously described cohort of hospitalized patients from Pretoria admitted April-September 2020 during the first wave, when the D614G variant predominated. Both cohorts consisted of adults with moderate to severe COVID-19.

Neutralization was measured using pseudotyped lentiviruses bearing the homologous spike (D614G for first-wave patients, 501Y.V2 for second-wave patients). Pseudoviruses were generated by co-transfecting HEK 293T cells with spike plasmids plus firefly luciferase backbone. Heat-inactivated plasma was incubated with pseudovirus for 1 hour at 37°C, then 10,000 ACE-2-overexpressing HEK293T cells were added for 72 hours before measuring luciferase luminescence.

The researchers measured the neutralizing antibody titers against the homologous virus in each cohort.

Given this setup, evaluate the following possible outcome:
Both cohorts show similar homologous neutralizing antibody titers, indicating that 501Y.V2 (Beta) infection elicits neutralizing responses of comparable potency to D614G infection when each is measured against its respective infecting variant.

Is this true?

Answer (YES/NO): YES